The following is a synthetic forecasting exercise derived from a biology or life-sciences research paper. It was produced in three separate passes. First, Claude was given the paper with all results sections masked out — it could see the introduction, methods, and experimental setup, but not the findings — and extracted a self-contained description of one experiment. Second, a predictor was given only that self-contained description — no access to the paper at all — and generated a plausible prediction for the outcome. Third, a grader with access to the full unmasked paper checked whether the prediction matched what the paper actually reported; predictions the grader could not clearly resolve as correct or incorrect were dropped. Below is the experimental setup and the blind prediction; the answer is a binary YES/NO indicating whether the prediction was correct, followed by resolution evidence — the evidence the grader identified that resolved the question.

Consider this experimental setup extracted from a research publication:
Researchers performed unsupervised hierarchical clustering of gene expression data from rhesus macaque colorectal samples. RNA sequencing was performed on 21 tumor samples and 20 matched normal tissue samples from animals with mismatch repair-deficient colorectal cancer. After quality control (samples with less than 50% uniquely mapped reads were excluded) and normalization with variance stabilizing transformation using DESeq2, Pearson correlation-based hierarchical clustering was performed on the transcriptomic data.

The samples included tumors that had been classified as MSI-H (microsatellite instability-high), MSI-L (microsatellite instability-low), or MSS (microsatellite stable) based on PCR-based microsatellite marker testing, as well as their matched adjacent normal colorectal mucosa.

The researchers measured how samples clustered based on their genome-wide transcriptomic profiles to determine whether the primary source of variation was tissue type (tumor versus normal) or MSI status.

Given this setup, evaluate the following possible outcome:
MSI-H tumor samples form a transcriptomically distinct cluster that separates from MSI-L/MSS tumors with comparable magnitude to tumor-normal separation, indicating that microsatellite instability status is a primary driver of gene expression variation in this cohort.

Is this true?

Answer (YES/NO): NO